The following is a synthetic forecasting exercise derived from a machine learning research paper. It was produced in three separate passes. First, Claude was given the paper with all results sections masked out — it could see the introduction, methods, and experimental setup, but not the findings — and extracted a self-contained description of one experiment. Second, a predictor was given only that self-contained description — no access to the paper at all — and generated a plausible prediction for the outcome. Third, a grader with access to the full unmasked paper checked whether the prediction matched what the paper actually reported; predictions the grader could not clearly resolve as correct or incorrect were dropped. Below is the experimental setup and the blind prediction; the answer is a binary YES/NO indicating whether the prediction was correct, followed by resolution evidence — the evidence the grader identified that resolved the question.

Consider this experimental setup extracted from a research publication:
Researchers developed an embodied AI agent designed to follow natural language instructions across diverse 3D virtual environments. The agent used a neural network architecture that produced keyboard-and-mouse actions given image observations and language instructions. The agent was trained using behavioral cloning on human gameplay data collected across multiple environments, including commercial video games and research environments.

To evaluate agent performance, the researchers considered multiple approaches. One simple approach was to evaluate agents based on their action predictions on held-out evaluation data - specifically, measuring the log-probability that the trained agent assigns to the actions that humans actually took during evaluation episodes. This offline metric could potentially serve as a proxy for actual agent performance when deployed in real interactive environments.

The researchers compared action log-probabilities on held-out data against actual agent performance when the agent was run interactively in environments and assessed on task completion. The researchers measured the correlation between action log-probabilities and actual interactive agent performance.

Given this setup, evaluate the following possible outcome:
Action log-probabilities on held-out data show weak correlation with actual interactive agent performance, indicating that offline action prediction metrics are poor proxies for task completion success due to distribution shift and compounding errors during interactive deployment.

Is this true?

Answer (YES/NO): YES